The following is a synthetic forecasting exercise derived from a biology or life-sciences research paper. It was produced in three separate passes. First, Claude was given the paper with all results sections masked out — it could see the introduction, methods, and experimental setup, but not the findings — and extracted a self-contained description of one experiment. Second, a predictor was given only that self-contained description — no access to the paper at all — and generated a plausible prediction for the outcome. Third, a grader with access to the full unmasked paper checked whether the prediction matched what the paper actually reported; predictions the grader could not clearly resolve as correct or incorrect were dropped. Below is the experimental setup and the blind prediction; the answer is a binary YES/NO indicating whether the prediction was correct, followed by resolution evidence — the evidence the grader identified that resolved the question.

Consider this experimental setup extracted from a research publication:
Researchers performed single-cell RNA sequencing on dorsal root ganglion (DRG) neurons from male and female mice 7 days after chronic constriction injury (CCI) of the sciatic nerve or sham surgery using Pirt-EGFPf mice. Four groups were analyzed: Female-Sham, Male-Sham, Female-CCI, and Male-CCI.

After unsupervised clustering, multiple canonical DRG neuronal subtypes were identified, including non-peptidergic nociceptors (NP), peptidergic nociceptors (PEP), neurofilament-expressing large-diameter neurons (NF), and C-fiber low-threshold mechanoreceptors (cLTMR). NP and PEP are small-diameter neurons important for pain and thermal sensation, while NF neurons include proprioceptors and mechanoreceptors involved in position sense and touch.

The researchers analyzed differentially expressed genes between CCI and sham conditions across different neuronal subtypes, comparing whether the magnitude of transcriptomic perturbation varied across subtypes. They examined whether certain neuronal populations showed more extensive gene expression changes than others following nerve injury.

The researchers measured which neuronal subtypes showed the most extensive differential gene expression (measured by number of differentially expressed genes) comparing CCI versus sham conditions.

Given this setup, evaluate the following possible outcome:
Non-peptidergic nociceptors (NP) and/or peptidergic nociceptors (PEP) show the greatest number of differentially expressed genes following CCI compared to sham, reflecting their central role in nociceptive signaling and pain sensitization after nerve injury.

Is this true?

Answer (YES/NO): YES